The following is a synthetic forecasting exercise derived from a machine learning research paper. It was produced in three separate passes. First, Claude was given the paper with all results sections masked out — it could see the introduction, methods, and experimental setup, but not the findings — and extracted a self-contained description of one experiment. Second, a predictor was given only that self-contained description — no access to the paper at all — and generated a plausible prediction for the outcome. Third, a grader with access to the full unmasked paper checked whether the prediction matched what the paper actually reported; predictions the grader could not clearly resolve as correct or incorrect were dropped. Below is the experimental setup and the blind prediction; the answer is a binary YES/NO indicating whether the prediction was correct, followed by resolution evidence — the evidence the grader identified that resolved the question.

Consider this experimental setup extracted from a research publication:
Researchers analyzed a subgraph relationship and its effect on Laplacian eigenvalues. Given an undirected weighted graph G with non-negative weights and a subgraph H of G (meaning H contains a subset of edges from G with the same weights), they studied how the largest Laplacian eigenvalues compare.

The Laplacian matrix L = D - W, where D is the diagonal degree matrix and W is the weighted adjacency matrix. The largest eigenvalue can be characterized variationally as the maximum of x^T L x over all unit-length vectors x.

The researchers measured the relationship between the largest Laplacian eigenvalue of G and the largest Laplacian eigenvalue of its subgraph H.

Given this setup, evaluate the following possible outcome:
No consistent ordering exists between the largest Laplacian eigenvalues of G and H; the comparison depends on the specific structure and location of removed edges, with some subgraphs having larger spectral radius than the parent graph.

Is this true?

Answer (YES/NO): NO